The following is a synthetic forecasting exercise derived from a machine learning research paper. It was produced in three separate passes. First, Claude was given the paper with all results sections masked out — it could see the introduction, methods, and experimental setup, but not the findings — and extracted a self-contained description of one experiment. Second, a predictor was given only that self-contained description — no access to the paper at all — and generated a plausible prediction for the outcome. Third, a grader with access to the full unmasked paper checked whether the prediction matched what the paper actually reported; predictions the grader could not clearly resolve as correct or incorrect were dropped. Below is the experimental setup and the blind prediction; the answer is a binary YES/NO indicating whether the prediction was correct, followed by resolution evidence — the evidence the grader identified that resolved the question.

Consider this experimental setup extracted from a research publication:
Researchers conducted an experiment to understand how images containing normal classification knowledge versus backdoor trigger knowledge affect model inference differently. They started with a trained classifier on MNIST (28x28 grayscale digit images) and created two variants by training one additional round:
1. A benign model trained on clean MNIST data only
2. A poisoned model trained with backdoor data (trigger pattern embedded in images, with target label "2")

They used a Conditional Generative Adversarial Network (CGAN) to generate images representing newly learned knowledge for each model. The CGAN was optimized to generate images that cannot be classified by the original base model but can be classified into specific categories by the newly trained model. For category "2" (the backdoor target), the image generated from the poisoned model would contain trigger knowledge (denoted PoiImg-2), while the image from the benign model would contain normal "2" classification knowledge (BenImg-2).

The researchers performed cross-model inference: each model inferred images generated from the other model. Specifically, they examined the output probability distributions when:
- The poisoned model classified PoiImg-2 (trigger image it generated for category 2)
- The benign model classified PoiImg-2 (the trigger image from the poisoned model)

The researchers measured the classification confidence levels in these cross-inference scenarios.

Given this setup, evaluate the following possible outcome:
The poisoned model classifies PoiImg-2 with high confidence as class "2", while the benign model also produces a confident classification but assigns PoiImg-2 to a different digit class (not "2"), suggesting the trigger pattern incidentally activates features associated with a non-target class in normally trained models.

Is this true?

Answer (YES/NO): NO